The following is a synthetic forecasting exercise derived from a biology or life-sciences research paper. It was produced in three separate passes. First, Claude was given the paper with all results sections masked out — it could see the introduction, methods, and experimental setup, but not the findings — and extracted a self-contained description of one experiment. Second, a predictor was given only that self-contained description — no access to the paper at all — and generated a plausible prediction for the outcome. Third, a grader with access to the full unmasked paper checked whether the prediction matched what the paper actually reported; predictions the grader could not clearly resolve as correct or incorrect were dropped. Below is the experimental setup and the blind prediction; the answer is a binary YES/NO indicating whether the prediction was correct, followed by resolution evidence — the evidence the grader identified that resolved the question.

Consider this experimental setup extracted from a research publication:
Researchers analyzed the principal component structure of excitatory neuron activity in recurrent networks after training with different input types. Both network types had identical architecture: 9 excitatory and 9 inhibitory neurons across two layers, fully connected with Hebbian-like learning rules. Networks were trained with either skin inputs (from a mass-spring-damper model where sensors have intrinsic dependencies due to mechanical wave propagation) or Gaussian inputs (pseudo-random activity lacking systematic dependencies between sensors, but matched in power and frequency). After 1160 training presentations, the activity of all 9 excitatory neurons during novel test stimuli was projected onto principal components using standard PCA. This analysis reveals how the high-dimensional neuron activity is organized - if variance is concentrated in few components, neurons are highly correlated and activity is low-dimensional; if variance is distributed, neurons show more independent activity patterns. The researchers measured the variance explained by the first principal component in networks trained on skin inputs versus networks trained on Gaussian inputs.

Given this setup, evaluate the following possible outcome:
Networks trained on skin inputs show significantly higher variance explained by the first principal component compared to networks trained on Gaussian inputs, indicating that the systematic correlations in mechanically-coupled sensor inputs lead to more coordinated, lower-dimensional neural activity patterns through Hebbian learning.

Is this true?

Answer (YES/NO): NO